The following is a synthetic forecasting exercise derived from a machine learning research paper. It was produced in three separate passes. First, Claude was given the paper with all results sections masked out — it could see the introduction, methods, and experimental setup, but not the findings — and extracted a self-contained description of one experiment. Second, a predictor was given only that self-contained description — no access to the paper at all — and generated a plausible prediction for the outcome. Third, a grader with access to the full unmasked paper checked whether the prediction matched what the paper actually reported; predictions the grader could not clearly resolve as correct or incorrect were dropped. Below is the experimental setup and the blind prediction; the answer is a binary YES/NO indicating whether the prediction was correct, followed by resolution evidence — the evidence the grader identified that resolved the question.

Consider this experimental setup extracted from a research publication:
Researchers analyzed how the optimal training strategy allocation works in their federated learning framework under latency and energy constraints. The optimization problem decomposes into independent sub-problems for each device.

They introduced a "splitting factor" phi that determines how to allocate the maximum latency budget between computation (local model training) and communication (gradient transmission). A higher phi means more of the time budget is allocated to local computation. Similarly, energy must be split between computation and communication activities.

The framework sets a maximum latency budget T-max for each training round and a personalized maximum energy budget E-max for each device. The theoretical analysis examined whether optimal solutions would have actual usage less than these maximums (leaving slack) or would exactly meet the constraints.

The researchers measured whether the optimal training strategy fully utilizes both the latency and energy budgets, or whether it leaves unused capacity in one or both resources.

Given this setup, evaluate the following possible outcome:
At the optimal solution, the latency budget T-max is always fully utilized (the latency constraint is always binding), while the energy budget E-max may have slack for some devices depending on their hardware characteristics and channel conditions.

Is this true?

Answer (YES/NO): NO